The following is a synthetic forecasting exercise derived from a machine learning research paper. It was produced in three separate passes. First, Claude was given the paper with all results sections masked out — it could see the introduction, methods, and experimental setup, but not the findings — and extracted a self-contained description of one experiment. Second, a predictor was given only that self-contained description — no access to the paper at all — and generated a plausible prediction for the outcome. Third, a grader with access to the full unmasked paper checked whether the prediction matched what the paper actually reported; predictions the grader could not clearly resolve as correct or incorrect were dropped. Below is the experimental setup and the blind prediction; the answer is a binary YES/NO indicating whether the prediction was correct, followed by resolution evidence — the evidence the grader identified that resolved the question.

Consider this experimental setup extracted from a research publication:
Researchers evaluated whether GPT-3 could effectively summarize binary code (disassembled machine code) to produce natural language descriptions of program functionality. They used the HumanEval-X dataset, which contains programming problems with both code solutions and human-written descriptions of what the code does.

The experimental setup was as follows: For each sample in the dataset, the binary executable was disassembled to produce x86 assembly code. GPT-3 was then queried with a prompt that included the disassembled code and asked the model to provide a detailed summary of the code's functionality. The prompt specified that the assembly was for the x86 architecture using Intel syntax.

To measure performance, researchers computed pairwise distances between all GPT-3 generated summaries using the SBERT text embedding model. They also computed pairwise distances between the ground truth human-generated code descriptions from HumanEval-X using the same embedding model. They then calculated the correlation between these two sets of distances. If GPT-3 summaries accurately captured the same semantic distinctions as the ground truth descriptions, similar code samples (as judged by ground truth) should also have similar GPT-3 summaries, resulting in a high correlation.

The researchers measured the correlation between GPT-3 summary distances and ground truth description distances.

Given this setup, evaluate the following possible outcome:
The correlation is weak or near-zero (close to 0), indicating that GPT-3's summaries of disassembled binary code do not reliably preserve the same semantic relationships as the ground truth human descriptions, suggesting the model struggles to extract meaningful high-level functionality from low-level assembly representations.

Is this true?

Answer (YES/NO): YES